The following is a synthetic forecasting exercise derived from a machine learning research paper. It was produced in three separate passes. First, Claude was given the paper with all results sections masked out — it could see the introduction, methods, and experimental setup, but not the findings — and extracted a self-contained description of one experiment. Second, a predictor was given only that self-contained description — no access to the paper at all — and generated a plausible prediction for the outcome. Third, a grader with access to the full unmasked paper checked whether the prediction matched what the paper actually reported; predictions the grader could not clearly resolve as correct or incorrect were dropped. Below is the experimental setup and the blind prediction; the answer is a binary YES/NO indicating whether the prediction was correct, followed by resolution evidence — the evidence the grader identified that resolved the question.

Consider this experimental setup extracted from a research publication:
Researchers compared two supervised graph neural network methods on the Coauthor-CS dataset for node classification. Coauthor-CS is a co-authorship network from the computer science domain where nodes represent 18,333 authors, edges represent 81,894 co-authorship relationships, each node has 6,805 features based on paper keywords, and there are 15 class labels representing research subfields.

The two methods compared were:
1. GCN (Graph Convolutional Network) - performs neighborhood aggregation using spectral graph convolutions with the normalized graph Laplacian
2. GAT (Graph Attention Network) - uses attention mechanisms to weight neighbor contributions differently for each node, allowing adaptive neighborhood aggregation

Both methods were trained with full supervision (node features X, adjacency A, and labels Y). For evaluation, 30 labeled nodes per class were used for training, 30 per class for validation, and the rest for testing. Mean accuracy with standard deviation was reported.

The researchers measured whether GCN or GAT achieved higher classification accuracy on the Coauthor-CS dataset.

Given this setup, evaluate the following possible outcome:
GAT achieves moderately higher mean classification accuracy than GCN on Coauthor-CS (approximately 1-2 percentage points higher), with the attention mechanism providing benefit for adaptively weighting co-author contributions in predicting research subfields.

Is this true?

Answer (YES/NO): NO